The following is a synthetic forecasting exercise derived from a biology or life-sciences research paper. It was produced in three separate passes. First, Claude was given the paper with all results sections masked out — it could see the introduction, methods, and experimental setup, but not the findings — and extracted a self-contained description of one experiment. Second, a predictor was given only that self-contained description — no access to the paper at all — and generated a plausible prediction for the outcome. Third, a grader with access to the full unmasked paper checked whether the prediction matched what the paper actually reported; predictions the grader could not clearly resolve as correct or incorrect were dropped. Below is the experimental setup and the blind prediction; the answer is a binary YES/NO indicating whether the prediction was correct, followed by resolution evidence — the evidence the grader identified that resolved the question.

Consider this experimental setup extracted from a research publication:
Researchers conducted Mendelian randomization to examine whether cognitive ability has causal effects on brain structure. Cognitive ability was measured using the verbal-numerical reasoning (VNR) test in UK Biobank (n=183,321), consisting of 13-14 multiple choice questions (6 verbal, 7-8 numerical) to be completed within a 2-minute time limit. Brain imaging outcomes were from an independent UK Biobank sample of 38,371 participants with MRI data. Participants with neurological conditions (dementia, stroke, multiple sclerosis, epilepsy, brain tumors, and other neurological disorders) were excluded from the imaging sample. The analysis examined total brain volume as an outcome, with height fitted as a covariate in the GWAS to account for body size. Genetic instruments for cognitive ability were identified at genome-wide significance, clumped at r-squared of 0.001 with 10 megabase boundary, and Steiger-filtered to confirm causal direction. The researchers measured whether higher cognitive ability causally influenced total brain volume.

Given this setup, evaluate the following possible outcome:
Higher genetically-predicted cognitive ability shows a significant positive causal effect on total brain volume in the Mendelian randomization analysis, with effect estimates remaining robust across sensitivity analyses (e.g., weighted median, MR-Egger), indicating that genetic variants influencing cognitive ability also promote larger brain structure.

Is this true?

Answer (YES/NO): NO